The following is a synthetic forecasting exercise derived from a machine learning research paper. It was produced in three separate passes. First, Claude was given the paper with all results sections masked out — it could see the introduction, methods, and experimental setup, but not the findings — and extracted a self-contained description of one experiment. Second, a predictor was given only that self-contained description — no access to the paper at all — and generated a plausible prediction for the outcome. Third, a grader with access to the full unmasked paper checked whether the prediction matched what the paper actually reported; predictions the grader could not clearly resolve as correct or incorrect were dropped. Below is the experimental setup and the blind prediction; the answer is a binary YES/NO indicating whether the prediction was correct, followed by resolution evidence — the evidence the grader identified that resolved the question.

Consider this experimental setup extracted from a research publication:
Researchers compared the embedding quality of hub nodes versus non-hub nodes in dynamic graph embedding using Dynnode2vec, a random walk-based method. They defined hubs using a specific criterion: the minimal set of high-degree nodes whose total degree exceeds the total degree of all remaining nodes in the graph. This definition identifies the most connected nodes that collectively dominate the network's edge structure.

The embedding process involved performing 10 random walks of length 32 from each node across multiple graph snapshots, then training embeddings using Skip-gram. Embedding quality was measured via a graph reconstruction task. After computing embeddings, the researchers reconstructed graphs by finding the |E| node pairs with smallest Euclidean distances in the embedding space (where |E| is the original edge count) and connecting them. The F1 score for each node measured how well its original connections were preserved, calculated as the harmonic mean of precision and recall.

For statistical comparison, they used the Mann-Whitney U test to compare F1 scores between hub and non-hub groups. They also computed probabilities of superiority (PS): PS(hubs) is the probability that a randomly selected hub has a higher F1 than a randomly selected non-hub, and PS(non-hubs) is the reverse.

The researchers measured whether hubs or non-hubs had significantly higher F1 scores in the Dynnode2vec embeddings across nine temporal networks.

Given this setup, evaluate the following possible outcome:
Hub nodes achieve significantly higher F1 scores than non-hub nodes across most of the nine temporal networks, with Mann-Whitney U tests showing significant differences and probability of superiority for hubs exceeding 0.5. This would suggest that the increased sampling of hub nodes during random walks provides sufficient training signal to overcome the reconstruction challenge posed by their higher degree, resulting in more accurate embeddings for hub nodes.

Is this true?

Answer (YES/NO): NO